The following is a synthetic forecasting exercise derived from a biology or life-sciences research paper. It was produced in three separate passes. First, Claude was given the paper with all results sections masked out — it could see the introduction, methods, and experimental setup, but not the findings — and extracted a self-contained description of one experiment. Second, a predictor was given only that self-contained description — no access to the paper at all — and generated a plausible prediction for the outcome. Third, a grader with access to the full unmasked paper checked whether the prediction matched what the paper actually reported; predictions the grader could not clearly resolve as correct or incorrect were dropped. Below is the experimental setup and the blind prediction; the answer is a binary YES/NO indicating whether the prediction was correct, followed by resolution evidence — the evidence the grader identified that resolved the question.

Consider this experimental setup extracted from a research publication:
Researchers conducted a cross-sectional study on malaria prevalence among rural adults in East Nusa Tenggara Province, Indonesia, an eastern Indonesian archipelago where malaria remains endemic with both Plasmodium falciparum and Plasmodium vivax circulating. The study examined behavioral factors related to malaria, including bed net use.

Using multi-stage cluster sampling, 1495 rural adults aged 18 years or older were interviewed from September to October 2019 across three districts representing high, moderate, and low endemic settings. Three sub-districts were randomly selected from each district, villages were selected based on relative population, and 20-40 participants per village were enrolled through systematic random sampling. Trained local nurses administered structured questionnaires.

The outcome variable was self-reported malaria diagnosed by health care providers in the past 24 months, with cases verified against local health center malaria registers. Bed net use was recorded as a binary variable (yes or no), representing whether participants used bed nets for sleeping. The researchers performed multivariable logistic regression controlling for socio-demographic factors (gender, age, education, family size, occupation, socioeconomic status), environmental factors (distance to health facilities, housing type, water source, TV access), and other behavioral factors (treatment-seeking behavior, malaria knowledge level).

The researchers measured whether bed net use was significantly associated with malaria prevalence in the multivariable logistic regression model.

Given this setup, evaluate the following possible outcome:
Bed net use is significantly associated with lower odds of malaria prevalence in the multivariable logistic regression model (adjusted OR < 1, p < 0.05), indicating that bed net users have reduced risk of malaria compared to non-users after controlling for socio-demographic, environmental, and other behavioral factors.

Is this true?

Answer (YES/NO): NO